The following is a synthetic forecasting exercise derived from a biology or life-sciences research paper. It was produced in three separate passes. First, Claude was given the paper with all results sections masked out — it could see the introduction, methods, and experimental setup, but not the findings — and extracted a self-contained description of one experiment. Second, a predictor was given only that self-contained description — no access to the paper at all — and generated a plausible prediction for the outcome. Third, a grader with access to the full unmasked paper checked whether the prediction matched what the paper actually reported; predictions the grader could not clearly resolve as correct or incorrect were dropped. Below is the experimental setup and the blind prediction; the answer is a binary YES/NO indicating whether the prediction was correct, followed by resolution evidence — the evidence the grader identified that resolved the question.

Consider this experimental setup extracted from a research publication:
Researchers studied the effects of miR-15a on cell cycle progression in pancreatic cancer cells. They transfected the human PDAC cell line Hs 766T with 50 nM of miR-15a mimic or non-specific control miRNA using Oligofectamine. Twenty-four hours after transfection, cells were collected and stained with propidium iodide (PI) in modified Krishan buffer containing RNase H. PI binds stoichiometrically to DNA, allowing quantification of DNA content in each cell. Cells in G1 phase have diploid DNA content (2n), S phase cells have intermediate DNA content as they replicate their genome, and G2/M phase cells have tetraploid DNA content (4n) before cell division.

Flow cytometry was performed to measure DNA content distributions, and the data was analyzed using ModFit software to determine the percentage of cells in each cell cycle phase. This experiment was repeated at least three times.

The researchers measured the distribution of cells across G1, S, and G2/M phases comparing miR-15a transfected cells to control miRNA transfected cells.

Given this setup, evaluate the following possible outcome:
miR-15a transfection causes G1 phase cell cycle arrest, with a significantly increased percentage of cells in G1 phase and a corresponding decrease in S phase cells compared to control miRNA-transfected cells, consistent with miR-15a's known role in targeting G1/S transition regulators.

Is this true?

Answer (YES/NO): NO